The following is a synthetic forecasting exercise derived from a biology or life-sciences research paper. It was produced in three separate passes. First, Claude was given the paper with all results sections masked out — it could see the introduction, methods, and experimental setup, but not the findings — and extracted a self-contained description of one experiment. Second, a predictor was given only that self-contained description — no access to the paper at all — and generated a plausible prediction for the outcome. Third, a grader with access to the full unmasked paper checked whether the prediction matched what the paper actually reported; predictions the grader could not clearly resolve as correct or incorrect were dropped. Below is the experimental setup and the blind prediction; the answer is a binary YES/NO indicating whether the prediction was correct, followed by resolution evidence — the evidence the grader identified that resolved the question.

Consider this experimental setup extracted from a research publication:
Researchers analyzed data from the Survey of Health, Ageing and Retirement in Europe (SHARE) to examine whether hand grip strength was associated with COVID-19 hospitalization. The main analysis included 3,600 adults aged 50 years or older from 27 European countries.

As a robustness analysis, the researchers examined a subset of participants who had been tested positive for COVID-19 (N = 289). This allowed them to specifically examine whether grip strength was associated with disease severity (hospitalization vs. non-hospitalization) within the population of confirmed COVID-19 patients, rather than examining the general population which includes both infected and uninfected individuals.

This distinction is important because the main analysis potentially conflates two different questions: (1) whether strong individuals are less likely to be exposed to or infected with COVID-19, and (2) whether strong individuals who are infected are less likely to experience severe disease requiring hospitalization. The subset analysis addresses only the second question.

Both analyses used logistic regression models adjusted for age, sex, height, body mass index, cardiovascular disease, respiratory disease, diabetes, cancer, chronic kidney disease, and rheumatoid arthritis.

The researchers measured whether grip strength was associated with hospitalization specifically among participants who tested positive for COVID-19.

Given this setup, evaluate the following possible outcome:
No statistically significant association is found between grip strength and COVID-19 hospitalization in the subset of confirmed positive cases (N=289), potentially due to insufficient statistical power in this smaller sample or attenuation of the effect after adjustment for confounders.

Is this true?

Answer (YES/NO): NO